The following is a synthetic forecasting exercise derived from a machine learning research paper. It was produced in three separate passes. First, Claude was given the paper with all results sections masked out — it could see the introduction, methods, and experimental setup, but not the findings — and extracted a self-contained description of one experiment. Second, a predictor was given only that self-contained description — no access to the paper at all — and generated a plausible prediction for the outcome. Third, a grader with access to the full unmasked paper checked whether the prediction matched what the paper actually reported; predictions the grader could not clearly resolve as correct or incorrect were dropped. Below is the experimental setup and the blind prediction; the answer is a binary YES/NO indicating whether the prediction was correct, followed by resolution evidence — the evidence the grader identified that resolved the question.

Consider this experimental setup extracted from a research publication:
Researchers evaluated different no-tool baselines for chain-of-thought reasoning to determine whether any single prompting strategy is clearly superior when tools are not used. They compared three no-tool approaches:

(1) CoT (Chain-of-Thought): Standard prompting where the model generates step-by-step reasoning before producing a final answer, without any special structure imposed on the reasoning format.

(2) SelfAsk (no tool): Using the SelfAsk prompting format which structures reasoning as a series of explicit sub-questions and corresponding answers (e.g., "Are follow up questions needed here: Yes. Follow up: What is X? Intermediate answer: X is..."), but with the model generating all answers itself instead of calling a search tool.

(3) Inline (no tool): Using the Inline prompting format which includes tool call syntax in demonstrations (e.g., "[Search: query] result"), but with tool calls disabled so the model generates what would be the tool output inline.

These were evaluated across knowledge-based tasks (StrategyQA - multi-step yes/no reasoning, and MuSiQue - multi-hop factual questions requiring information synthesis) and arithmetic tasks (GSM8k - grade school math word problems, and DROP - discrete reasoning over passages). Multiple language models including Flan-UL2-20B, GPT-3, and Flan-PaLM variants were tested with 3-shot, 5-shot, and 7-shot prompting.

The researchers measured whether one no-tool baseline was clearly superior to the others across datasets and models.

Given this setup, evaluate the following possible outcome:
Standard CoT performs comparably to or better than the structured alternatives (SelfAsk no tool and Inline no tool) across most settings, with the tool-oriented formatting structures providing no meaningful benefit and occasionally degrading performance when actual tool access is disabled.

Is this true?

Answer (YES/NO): NO